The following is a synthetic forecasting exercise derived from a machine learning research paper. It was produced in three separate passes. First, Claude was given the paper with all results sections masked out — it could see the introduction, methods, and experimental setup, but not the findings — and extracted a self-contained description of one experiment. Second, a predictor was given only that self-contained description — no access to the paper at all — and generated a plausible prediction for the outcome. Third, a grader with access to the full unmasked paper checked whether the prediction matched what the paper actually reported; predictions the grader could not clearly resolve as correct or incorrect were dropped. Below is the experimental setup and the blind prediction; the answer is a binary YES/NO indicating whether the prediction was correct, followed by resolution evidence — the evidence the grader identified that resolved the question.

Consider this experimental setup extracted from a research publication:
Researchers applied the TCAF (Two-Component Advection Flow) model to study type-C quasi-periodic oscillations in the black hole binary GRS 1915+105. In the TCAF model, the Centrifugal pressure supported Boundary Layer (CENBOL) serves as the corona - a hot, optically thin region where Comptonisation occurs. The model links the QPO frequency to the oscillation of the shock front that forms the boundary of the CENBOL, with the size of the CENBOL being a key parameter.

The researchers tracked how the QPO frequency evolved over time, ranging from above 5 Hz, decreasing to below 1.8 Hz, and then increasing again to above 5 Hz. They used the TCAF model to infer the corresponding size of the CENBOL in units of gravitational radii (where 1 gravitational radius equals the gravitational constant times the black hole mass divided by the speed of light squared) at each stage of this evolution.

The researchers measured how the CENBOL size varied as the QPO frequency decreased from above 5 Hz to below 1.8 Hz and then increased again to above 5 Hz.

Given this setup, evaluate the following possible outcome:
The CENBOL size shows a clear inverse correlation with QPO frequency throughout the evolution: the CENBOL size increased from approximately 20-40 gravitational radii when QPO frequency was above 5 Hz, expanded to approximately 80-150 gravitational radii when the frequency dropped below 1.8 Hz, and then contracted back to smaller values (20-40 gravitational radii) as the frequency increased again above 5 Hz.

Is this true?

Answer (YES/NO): NO